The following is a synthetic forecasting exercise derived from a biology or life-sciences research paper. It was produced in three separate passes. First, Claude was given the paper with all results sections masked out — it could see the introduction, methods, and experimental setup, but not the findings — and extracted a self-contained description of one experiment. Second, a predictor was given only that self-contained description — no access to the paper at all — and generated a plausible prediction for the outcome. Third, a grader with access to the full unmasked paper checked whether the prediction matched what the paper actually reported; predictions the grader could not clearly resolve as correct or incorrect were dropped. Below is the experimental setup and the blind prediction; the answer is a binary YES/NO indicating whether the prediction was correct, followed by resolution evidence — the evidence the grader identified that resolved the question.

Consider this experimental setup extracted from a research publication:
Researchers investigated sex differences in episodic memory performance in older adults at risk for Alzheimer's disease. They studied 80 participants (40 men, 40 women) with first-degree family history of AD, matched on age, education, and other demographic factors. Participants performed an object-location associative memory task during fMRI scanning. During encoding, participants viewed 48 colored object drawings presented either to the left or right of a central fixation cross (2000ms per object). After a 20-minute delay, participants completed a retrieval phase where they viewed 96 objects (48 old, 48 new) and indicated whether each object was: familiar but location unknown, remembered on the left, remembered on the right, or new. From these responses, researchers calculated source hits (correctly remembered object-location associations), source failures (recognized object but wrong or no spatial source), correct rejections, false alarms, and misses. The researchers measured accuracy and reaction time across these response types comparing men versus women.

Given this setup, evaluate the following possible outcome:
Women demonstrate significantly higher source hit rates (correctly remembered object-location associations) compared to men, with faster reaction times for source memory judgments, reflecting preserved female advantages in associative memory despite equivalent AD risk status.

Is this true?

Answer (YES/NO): NO